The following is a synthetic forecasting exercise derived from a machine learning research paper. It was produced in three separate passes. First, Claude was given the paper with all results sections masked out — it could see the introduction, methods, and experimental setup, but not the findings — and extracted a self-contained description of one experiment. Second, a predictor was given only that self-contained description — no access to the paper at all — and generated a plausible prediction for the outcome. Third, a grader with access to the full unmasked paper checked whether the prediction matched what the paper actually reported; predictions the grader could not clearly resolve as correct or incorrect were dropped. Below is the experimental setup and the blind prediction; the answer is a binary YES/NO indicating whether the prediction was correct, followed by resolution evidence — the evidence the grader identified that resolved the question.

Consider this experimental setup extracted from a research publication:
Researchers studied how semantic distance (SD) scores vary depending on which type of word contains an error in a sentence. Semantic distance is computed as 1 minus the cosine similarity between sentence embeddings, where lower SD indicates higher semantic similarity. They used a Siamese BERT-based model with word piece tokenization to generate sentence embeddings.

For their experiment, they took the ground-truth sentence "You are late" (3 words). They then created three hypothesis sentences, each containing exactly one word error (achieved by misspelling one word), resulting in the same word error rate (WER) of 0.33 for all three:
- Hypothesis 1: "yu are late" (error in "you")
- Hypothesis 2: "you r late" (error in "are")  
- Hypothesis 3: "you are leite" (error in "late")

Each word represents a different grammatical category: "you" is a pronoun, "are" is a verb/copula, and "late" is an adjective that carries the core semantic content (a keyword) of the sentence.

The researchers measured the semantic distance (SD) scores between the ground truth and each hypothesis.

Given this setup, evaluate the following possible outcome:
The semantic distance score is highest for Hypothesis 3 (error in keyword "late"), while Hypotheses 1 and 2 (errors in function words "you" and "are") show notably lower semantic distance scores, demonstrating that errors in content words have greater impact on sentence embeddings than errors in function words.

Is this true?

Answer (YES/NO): YES